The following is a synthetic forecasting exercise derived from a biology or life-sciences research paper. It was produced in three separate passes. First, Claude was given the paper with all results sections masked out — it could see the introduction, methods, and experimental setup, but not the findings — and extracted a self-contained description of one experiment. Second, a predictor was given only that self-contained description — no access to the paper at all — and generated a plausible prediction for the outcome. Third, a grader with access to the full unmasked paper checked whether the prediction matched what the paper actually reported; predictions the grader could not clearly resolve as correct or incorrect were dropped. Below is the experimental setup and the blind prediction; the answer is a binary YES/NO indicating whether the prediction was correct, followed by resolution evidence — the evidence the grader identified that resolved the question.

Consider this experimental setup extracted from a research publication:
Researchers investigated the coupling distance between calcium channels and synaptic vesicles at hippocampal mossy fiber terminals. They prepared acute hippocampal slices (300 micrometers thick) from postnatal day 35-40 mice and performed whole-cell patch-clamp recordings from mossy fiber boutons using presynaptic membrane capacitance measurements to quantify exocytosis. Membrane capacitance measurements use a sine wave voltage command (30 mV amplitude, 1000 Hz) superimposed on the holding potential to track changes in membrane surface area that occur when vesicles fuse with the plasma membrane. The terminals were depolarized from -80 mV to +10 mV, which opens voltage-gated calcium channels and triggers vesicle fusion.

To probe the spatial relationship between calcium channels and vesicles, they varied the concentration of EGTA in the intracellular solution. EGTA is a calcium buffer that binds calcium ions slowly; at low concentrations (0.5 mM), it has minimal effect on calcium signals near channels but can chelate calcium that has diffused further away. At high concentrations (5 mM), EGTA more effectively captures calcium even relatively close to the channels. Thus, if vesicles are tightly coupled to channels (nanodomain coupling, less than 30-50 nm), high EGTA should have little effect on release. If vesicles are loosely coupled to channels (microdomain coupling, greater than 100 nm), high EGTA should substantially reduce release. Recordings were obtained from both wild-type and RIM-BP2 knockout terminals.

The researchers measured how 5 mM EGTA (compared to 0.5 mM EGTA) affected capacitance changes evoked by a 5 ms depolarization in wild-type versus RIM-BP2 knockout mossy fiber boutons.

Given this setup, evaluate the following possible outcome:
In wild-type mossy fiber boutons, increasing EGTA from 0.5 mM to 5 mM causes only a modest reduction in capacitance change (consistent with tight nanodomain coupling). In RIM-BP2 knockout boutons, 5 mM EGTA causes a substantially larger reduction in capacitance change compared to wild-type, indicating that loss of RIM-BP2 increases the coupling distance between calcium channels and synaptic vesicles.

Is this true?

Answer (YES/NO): NO